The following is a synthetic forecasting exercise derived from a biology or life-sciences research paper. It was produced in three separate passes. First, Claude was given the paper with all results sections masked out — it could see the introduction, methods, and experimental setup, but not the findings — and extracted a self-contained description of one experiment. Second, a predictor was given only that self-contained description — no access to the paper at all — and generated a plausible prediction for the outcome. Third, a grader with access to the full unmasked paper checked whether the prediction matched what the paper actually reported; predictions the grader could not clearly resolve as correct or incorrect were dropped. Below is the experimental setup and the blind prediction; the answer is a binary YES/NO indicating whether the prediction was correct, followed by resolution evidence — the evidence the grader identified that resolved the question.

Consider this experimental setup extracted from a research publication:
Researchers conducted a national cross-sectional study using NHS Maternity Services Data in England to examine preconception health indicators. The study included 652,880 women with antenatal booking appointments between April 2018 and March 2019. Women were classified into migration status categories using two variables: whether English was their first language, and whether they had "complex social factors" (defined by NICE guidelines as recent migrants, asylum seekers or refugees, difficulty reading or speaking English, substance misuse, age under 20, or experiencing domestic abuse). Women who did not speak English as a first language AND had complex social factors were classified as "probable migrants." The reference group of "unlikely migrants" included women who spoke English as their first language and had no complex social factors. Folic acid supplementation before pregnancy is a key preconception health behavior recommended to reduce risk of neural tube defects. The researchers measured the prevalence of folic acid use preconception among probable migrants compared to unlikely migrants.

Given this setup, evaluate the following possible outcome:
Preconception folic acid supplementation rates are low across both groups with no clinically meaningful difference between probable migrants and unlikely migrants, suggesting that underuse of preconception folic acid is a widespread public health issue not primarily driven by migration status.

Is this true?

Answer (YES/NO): NO